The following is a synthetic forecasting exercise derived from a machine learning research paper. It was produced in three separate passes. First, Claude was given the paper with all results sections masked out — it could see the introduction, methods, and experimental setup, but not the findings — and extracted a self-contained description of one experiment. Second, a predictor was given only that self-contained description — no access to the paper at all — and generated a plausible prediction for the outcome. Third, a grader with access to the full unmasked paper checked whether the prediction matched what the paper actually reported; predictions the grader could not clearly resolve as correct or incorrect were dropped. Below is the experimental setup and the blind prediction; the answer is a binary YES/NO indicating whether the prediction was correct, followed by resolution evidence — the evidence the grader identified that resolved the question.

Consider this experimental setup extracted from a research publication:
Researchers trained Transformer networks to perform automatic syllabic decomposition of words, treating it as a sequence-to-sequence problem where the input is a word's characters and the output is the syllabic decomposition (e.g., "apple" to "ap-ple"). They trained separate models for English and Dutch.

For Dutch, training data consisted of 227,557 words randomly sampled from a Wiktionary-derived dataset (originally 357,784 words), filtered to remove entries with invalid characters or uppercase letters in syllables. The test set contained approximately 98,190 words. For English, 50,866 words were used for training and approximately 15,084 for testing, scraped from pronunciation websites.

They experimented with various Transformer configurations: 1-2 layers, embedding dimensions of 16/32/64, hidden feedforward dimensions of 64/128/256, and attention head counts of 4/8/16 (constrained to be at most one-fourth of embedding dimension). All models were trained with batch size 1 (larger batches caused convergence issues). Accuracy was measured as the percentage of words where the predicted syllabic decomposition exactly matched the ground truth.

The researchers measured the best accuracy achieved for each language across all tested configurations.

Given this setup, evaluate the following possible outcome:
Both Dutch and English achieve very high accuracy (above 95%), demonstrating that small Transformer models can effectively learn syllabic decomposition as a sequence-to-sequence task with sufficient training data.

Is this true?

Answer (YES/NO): NO